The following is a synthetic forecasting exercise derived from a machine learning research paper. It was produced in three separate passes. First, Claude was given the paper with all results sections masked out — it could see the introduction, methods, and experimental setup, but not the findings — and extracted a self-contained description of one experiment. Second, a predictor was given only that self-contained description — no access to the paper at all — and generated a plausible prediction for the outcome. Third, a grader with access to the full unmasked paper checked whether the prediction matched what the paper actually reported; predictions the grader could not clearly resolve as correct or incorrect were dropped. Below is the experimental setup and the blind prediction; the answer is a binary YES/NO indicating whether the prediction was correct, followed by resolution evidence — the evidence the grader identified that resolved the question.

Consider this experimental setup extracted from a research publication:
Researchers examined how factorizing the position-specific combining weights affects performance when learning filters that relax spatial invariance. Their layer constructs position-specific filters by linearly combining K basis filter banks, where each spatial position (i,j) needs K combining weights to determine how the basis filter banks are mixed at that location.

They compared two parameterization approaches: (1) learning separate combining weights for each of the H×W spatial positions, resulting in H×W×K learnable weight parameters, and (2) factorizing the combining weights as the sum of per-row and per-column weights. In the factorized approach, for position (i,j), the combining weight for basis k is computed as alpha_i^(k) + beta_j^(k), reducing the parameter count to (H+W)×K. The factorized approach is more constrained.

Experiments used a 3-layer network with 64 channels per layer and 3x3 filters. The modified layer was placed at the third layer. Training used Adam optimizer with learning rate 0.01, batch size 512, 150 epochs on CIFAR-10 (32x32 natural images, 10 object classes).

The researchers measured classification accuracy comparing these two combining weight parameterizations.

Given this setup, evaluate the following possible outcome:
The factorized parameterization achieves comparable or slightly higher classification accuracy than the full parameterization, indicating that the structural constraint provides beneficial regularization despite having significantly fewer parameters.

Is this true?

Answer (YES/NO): YES